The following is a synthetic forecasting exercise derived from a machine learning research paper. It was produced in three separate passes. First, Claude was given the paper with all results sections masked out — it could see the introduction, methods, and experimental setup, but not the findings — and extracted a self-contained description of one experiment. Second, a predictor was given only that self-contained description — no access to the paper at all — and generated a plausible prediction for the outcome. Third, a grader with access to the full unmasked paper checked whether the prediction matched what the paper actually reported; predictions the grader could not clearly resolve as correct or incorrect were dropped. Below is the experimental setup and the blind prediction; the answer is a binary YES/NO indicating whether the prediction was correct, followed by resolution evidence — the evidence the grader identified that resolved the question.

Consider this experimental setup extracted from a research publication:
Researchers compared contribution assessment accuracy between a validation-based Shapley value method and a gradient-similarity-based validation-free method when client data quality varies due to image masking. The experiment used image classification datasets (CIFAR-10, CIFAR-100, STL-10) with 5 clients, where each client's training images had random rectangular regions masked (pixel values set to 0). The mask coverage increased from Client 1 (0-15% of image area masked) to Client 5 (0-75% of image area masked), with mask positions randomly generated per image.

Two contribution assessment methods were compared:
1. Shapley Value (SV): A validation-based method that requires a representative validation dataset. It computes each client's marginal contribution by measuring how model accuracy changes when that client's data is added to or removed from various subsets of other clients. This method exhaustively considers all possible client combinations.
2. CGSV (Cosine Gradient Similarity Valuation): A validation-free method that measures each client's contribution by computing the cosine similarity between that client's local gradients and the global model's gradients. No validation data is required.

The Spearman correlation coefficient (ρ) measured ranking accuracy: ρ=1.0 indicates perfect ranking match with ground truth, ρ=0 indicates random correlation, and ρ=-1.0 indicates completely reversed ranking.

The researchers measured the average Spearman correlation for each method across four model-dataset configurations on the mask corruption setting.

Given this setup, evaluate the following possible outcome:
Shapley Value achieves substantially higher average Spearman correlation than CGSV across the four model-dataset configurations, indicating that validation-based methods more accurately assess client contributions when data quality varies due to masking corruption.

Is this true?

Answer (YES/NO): YES